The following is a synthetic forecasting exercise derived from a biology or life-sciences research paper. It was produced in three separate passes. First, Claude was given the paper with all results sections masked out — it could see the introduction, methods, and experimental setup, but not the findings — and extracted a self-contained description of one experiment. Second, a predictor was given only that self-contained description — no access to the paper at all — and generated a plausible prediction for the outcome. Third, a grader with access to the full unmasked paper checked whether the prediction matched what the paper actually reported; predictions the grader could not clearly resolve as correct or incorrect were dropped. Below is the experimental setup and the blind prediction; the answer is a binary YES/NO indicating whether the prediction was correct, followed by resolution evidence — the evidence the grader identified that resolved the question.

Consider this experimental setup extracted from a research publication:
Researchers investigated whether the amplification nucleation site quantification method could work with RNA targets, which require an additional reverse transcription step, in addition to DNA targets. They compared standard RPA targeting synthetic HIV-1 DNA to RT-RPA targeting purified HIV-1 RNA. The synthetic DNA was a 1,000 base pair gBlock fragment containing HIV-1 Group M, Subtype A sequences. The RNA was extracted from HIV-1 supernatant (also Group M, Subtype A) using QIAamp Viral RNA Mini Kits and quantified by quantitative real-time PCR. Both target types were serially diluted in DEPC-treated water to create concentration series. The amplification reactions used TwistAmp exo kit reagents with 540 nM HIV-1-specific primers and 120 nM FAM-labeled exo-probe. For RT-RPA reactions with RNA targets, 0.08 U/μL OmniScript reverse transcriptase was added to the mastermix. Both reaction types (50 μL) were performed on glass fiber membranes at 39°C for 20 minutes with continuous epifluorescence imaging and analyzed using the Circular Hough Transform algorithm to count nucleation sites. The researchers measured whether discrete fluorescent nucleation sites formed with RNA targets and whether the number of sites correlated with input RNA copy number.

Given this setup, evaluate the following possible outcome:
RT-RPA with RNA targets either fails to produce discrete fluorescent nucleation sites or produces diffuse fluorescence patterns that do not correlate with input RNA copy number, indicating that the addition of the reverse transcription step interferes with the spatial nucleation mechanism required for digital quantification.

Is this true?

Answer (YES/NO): NO